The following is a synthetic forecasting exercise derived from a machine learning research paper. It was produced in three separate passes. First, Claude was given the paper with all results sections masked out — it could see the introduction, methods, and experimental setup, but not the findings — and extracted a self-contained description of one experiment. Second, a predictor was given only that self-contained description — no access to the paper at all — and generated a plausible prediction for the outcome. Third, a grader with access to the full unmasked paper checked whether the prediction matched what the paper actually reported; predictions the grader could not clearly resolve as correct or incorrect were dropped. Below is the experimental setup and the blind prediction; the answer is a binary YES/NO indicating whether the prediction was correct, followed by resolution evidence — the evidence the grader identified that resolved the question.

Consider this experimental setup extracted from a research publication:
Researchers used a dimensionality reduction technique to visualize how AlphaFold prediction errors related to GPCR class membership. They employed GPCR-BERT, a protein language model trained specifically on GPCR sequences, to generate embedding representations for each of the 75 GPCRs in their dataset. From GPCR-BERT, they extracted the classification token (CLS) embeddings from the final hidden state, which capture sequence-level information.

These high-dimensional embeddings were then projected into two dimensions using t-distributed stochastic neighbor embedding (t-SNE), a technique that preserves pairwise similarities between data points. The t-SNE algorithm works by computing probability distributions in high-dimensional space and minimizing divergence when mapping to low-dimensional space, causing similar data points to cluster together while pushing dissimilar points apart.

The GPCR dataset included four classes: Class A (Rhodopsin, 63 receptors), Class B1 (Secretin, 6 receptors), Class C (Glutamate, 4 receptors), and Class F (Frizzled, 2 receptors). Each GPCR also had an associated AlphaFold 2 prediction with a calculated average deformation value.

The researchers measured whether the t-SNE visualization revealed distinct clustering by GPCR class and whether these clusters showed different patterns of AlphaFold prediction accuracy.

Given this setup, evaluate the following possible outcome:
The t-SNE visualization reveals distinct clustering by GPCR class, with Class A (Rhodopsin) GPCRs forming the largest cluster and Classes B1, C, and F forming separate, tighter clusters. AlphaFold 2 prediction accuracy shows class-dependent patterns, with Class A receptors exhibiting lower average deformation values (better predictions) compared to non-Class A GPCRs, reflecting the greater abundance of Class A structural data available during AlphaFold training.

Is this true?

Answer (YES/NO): NO